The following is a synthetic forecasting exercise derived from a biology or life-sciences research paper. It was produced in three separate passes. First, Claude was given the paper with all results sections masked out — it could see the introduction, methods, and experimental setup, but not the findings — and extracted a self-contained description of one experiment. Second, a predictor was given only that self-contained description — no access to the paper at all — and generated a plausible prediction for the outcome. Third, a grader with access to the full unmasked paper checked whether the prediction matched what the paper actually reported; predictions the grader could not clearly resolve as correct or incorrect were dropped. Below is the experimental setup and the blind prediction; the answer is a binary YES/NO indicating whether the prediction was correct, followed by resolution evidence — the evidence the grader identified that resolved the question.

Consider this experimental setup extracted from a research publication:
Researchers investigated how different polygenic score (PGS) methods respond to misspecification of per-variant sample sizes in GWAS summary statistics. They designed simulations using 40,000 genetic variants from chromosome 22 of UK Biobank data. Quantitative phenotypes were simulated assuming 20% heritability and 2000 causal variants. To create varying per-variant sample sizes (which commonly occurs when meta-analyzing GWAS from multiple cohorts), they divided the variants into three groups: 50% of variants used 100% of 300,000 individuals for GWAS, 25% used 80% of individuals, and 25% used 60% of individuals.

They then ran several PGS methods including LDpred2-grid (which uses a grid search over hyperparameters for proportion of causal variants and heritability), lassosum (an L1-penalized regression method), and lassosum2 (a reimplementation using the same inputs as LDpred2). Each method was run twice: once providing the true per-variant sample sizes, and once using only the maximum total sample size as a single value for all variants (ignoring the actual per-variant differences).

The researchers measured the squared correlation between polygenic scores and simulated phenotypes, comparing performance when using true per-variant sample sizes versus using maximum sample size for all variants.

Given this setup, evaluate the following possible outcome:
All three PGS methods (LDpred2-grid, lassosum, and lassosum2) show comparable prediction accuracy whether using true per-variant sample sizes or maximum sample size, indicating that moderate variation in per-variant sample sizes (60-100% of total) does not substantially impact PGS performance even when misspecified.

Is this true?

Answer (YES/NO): NO